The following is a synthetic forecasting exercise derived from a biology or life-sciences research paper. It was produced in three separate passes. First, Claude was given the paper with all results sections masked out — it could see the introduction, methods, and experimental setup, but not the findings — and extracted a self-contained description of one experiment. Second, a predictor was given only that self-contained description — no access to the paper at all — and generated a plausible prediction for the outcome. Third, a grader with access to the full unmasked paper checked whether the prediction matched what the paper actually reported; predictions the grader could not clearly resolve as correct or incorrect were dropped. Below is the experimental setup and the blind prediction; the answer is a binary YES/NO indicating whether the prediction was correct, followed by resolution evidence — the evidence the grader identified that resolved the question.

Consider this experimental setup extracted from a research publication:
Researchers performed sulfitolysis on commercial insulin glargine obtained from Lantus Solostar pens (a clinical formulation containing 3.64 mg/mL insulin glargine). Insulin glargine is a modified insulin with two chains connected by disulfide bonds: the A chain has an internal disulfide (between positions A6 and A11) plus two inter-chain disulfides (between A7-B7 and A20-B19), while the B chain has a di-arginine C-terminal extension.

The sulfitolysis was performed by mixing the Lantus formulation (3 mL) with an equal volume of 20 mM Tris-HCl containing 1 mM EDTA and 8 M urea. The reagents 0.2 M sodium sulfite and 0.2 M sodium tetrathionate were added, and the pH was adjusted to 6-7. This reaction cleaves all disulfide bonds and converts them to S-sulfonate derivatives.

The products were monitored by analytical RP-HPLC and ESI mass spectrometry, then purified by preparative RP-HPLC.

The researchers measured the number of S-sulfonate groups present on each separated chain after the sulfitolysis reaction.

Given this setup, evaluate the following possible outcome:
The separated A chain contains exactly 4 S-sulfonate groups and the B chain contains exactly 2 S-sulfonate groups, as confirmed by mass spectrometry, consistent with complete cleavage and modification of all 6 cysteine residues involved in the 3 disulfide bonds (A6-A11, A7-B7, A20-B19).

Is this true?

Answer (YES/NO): YES